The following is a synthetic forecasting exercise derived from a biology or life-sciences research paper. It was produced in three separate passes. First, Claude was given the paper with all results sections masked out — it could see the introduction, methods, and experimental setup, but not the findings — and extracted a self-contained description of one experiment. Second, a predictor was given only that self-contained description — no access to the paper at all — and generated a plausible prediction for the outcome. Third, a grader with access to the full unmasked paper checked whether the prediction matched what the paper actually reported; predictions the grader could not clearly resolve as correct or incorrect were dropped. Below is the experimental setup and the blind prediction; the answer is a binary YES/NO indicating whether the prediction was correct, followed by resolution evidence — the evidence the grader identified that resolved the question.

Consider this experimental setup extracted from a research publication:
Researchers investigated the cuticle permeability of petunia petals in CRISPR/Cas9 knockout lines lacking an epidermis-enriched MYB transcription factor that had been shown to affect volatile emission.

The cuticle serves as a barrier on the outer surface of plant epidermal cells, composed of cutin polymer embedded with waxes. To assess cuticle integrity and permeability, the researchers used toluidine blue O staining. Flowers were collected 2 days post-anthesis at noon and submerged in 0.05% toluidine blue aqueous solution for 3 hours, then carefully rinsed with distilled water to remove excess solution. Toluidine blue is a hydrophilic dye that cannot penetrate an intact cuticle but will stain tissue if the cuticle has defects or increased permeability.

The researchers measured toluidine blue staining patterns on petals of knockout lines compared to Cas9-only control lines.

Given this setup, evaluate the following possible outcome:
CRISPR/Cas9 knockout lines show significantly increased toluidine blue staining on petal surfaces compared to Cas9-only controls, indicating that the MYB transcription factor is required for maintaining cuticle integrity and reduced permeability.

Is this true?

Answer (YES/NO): NO